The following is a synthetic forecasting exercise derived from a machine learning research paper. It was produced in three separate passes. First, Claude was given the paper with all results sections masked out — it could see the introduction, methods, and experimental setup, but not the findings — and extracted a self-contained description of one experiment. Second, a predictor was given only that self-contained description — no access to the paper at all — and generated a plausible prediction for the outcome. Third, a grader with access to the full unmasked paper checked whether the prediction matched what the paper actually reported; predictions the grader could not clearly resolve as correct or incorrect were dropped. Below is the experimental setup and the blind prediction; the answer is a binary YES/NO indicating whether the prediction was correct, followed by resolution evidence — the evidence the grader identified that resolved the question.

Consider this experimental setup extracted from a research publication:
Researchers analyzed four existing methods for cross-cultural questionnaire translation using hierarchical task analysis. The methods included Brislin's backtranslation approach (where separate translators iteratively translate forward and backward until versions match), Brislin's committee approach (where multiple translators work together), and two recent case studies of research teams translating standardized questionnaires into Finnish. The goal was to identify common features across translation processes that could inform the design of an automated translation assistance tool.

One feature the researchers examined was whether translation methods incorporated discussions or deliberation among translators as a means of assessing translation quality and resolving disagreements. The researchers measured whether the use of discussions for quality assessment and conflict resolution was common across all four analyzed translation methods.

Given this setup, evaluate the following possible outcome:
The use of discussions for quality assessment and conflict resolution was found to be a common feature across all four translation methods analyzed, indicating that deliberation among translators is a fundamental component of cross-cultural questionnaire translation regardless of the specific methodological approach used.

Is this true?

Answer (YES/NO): YES